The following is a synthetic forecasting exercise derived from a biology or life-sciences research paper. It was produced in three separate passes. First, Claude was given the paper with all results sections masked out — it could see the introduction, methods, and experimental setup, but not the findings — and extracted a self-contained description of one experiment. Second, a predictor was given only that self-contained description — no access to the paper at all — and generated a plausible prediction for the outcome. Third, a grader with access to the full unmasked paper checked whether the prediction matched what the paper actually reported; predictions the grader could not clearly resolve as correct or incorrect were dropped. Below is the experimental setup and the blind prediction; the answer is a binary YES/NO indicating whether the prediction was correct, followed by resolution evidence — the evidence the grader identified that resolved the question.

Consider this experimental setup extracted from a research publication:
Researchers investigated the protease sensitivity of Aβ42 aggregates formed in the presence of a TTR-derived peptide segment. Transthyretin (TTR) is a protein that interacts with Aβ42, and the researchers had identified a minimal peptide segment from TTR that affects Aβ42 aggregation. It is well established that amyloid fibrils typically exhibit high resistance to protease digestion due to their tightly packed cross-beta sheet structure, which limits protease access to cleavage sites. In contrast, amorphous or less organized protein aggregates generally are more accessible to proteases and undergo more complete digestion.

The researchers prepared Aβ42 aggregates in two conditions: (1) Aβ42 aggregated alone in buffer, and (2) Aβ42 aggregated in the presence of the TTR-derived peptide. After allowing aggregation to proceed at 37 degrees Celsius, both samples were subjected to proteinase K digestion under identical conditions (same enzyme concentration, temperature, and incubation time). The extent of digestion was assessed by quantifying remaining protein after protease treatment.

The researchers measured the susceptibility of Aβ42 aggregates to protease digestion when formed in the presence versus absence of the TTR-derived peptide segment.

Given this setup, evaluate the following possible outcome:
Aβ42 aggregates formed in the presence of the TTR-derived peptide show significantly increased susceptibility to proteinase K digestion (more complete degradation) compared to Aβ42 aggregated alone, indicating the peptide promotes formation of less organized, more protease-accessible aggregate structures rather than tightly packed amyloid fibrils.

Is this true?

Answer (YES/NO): YES